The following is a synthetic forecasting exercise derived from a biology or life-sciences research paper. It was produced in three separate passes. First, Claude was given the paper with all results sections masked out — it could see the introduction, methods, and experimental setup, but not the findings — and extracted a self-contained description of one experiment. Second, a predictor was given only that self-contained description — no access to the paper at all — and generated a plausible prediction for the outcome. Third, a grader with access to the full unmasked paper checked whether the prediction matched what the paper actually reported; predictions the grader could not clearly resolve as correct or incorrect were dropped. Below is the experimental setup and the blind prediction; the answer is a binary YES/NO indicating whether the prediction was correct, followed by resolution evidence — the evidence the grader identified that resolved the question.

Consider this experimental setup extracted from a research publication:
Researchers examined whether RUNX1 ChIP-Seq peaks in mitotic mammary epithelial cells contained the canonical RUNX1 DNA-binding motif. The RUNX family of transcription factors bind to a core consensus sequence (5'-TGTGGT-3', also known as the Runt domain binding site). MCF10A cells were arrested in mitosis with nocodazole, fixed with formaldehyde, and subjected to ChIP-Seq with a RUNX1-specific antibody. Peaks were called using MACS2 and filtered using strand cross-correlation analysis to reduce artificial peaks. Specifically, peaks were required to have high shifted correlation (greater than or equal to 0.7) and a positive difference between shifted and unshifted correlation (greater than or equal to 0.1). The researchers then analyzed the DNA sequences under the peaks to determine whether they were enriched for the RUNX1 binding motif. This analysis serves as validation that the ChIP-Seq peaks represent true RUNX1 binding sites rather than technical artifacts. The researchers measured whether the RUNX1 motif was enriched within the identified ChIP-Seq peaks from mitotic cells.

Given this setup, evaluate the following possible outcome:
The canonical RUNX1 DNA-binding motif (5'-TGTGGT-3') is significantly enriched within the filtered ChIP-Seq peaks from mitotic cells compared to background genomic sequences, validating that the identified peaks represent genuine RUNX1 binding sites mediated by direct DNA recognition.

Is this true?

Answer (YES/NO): YES